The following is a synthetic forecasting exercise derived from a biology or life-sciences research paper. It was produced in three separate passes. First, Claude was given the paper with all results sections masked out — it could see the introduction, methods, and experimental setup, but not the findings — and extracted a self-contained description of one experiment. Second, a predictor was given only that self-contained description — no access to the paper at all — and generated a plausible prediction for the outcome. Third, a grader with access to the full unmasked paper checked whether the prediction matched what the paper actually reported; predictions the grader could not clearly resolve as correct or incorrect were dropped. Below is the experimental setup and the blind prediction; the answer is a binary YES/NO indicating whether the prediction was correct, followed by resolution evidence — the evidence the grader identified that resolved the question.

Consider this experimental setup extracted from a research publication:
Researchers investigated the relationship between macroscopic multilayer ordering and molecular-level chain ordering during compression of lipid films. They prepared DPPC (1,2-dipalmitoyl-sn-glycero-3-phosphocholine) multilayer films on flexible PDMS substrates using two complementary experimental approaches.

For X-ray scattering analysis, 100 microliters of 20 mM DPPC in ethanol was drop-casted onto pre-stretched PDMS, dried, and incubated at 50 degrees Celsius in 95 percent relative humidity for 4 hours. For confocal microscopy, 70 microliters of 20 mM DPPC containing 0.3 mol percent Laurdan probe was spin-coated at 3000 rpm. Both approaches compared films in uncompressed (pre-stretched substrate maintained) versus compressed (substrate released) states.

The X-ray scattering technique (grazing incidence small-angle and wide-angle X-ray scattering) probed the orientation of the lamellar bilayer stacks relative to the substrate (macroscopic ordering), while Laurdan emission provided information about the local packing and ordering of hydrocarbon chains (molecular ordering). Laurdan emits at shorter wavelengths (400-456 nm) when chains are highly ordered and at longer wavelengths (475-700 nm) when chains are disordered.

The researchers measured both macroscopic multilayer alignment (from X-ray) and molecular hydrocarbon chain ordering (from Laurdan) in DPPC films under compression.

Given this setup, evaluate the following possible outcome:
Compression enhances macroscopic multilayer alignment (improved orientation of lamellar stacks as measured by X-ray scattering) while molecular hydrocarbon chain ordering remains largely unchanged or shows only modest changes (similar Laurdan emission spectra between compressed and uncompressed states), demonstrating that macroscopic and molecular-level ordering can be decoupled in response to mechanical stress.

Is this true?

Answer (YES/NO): NO